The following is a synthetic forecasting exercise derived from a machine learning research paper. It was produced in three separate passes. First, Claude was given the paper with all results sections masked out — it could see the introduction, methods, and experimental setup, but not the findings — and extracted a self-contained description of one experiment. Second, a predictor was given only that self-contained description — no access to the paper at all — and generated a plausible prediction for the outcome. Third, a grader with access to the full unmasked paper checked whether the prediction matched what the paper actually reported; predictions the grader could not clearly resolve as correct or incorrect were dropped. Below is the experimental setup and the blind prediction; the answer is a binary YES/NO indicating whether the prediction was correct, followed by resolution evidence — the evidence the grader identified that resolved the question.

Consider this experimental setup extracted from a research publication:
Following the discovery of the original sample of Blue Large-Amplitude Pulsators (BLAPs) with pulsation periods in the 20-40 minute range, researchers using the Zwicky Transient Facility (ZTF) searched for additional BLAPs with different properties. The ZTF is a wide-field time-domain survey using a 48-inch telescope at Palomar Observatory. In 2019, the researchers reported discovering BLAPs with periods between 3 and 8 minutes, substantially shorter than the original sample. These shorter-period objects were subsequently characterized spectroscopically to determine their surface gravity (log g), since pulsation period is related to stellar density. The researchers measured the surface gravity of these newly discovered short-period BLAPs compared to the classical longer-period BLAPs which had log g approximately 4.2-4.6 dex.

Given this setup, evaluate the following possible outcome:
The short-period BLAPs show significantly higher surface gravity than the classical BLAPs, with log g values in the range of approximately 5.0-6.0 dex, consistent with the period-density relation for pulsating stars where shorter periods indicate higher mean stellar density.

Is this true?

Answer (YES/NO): YES